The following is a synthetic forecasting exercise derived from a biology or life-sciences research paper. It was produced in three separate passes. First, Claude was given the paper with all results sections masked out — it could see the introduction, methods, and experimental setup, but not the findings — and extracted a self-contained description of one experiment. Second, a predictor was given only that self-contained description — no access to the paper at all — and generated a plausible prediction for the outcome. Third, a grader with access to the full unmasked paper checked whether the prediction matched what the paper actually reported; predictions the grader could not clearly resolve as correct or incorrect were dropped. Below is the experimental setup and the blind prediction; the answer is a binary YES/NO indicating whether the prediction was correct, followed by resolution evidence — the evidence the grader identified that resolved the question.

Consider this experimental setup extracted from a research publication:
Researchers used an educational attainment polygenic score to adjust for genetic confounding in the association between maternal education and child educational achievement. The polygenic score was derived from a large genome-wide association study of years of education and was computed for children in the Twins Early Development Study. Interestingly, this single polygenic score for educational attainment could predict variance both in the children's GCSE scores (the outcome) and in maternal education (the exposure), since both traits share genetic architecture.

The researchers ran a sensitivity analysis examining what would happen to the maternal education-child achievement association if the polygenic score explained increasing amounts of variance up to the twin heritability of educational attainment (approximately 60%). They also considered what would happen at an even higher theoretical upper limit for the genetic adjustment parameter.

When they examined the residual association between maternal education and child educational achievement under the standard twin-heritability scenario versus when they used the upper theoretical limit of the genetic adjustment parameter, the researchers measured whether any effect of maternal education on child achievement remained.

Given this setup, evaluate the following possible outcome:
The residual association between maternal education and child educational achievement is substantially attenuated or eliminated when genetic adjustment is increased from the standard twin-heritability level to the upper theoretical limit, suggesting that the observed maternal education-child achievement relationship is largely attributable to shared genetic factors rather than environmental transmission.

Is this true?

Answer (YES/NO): NO